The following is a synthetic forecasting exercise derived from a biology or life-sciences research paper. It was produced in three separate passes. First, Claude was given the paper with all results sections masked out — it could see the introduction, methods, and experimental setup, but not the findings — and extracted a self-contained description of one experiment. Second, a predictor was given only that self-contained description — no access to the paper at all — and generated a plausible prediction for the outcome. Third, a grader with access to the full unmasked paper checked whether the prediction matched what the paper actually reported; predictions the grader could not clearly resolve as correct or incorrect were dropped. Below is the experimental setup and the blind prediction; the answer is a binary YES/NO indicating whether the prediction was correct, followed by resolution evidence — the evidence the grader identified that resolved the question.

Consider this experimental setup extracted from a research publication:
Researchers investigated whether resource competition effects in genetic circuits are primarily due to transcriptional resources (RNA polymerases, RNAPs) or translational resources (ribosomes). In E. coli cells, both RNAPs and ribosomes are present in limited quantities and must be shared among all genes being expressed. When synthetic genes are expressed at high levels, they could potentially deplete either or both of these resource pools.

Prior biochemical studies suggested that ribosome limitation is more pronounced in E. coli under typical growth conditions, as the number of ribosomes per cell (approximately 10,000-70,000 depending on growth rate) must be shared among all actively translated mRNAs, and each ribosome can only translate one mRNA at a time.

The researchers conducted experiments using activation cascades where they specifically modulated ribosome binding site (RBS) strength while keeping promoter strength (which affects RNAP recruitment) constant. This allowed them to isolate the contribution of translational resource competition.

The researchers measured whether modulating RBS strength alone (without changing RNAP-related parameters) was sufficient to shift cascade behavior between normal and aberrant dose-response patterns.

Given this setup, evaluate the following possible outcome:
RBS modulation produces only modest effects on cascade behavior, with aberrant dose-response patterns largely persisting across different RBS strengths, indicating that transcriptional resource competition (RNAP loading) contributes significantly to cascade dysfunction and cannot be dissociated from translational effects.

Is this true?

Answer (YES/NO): NO